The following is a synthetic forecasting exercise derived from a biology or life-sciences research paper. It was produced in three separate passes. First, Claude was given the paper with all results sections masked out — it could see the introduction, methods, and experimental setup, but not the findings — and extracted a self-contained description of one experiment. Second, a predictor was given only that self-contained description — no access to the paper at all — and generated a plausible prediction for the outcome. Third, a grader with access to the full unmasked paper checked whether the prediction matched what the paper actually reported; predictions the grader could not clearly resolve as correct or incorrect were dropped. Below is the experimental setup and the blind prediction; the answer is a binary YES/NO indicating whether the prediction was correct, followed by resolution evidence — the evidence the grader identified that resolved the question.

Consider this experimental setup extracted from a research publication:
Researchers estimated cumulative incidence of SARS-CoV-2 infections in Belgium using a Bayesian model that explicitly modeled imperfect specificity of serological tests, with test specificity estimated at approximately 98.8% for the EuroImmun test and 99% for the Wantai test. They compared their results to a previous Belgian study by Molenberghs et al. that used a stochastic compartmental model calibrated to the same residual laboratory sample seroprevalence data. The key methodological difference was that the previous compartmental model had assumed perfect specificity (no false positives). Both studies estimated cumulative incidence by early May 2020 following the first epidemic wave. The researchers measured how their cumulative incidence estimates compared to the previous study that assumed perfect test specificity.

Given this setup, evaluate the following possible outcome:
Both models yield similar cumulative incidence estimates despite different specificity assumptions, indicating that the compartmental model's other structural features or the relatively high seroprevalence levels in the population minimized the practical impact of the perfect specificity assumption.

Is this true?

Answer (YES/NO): NO